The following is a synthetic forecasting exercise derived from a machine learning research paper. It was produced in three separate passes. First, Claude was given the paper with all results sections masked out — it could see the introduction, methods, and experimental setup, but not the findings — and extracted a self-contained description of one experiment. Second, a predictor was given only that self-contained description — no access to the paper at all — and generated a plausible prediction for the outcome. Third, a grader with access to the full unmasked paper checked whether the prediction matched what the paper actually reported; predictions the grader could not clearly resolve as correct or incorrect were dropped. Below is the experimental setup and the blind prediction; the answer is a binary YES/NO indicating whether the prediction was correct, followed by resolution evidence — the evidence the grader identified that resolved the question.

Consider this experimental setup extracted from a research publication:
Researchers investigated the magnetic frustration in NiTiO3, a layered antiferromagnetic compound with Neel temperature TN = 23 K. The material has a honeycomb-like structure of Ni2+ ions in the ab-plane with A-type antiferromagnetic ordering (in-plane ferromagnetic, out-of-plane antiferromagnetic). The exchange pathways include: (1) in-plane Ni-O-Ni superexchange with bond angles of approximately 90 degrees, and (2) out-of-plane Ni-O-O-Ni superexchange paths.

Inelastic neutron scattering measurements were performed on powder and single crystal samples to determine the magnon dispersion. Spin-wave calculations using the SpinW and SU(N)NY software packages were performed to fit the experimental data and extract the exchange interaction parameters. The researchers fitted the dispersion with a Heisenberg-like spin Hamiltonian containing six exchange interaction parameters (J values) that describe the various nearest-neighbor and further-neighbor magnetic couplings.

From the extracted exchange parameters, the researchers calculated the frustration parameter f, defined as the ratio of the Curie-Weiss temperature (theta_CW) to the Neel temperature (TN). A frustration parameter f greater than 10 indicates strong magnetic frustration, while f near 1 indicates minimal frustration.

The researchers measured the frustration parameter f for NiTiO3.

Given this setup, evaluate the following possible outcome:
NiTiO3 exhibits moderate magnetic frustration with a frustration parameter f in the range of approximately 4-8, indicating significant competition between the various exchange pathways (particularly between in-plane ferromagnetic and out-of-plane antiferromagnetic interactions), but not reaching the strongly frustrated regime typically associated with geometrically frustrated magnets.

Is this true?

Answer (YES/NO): NO